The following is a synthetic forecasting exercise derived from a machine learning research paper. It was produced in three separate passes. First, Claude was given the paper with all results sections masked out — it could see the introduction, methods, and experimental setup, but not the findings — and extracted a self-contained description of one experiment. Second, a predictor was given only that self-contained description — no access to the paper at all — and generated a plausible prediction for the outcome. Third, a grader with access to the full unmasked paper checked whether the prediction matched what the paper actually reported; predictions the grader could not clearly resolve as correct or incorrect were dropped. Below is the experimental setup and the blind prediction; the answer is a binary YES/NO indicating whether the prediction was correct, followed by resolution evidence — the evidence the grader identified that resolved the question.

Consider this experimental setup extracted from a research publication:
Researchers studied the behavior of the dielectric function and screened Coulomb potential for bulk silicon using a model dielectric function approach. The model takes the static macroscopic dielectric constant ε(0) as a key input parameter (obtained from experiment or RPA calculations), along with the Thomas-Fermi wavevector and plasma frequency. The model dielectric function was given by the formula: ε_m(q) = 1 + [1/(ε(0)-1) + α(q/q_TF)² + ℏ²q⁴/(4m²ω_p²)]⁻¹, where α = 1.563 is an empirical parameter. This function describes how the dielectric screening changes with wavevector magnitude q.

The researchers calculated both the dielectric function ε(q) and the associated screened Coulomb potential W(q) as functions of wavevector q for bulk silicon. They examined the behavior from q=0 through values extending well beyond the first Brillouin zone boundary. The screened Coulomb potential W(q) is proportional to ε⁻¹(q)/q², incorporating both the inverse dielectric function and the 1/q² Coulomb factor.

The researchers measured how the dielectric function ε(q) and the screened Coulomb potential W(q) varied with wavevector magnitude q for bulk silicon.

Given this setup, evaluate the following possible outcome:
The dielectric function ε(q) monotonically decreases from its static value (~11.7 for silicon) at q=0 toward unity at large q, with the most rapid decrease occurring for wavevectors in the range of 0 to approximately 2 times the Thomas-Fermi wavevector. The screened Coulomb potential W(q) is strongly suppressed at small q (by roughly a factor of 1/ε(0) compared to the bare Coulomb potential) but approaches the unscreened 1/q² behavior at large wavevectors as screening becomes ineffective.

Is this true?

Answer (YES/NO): NO